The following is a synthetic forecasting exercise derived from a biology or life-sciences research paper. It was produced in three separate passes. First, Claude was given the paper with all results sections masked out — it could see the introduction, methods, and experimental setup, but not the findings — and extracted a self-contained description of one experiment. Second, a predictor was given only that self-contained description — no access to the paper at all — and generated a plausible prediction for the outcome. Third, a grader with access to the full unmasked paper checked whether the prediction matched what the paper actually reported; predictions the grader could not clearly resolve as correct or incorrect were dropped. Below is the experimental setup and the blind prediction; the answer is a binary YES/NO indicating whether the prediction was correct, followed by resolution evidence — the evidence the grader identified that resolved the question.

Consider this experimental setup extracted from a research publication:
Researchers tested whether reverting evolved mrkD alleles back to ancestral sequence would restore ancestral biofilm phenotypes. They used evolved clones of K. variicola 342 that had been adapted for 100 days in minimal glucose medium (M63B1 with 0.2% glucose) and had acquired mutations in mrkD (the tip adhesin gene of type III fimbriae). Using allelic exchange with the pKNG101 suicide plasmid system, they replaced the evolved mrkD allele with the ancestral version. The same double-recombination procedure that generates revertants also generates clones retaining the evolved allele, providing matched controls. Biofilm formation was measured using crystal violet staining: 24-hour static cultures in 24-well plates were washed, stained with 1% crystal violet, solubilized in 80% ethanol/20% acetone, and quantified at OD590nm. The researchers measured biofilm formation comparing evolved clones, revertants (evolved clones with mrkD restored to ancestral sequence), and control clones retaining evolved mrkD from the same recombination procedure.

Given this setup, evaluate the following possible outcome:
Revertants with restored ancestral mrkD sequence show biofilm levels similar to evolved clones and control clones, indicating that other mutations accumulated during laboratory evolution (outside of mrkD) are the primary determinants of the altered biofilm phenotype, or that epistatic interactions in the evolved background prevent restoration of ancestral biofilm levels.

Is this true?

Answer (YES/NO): YES